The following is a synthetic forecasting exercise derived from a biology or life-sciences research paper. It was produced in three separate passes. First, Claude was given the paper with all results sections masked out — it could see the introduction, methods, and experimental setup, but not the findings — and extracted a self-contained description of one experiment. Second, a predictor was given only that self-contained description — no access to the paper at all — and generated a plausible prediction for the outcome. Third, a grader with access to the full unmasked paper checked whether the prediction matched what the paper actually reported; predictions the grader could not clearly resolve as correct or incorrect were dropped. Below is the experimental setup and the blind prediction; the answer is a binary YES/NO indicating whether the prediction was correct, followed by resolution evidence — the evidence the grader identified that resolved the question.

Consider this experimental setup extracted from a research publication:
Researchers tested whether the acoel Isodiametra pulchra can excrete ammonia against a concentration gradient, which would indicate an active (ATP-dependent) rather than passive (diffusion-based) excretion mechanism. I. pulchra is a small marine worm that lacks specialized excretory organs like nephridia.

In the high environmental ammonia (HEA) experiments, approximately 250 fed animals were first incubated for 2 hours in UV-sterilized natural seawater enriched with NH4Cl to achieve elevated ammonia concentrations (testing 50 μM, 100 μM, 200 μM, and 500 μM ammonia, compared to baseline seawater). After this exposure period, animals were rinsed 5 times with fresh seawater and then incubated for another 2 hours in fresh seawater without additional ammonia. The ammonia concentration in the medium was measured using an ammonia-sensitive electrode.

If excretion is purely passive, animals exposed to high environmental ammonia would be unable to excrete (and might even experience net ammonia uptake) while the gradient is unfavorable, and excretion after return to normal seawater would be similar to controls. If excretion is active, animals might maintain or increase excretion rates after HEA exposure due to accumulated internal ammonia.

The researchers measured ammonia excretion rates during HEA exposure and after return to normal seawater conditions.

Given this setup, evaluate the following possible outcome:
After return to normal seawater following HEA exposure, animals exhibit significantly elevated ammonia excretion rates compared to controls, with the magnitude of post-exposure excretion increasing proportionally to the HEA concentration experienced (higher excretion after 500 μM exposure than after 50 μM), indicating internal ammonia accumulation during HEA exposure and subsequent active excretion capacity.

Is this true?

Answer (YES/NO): NO